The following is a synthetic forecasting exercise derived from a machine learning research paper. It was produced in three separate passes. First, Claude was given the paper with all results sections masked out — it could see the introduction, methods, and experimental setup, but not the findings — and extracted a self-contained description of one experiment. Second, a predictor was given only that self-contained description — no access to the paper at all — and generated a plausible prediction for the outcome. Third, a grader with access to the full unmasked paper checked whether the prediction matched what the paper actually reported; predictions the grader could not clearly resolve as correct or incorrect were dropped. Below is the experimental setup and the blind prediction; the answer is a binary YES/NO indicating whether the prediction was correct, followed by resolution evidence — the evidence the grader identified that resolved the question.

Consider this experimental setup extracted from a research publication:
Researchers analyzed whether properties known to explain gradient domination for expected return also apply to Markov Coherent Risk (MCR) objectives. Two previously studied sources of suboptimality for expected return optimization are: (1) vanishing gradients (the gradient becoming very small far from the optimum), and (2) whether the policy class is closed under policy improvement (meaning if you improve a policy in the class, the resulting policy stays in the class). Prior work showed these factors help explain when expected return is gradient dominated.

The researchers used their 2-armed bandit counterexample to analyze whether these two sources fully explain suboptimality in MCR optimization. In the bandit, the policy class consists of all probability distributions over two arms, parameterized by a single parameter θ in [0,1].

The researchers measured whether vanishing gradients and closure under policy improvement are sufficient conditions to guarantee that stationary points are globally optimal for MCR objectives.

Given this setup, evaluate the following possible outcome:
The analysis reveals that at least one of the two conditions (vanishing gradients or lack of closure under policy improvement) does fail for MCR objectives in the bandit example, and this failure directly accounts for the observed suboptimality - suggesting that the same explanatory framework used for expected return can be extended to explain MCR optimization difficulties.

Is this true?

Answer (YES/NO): NO